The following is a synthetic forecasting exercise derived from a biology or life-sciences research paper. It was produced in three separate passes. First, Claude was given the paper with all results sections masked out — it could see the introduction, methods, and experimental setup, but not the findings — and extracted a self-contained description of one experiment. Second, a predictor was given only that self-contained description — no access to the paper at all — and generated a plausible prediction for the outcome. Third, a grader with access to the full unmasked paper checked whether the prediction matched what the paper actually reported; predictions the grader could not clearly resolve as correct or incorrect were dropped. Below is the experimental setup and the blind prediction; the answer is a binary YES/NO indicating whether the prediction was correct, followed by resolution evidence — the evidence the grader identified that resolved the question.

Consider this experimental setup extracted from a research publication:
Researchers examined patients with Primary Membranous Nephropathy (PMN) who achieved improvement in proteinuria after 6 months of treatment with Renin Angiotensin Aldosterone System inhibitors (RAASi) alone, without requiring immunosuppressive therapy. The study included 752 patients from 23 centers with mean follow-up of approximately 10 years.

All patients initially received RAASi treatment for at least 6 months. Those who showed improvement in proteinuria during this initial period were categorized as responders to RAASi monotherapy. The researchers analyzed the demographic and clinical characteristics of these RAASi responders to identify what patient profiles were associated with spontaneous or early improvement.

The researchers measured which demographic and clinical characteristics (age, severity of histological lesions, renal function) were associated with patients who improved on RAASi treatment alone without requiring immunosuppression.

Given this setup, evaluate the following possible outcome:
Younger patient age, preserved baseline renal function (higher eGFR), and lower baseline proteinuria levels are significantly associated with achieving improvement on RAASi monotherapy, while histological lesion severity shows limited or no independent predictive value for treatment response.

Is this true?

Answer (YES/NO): NO